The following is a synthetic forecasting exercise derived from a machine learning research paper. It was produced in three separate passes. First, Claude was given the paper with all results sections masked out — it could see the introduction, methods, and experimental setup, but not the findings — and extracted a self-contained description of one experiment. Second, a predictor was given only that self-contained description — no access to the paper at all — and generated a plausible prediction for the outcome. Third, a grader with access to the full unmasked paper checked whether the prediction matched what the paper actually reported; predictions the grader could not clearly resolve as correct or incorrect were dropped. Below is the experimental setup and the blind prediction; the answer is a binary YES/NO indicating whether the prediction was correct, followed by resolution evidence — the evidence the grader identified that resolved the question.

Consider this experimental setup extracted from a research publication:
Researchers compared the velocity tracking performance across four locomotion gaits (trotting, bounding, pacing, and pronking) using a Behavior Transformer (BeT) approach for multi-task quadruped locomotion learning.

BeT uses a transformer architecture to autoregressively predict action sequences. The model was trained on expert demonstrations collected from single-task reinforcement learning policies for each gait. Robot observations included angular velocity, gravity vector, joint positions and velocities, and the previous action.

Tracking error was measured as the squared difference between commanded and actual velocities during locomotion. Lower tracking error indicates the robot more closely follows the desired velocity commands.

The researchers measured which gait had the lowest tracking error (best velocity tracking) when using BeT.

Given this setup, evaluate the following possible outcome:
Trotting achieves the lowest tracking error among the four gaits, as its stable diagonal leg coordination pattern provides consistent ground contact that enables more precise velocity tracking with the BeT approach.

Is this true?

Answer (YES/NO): NO